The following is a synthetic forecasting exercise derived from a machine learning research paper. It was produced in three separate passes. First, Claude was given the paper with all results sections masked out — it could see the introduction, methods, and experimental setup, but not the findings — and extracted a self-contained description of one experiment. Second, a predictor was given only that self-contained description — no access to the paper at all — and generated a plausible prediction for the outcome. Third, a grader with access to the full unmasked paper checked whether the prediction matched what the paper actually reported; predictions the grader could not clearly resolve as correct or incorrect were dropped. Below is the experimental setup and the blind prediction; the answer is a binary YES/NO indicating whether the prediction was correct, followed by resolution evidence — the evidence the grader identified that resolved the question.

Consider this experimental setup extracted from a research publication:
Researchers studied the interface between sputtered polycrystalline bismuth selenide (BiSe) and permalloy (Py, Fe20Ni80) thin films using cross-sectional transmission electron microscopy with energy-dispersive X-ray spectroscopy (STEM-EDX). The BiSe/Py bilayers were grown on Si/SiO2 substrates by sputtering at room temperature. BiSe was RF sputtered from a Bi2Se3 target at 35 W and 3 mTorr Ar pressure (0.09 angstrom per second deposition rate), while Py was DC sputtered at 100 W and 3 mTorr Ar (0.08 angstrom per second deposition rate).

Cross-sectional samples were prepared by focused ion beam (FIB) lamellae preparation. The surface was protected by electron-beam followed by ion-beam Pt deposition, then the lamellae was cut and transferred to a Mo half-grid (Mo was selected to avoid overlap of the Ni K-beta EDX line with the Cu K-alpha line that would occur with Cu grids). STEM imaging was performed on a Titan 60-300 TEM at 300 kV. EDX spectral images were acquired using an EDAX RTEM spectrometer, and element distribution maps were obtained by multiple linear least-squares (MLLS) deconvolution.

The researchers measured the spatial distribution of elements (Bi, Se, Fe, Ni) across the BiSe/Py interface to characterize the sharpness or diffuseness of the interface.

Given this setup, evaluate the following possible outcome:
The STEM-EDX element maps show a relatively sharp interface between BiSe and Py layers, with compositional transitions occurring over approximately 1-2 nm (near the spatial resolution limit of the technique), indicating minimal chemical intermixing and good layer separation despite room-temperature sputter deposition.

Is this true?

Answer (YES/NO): NO